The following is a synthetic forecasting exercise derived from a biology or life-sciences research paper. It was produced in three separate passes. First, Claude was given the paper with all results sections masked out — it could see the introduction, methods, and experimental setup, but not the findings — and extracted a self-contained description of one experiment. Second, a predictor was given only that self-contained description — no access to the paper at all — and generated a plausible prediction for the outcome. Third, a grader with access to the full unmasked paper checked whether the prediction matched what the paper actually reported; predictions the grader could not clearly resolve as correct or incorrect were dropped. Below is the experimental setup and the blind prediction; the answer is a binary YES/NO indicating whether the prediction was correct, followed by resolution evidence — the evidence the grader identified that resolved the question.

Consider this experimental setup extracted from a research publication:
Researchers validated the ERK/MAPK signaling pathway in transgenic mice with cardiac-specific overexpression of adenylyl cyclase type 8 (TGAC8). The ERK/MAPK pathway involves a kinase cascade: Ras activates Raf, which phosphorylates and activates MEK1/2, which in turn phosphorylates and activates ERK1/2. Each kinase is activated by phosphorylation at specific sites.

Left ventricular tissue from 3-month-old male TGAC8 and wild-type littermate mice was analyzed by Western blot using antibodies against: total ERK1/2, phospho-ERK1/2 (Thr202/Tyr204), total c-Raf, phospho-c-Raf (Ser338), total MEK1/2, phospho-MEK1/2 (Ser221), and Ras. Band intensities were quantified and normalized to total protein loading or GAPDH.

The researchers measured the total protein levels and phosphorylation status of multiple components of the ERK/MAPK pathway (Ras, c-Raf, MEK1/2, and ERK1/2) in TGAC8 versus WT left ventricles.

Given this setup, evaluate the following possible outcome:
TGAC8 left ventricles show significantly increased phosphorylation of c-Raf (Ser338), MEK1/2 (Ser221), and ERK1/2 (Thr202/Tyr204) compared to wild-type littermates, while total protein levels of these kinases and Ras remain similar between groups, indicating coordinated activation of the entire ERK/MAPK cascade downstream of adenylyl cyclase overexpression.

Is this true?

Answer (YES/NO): NO